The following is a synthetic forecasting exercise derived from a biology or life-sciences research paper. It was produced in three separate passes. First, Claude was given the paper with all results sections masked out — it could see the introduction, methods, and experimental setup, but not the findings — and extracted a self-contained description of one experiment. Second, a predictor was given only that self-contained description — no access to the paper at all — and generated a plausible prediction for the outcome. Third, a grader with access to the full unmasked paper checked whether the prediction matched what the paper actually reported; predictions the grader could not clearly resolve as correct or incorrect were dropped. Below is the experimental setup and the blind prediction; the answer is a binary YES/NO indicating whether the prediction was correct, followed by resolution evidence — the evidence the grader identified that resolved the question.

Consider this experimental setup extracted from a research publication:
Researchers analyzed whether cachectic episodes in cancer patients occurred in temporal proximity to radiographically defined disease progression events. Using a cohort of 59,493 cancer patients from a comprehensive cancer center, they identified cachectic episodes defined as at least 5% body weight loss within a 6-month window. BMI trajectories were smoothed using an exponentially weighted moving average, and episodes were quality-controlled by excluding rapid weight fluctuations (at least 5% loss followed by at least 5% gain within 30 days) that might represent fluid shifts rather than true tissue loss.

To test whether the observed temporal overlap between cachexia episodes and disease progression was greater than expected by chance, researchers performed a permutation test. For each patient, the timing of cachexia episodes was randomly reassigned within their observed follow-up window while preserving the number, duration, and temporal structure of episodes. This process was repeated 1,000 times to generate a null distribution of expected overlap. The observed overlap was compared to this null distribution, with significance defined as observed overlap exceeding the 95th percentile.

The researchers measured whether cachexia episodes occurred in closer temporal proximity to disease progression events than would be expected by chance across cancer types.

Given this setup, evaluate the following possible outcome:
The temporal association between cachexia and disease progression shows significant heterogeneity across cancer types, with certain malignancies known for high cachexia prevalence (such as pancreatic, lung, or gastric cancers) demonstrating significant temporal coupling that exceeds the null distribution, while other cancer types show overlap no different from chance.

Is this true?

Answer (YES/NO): NO